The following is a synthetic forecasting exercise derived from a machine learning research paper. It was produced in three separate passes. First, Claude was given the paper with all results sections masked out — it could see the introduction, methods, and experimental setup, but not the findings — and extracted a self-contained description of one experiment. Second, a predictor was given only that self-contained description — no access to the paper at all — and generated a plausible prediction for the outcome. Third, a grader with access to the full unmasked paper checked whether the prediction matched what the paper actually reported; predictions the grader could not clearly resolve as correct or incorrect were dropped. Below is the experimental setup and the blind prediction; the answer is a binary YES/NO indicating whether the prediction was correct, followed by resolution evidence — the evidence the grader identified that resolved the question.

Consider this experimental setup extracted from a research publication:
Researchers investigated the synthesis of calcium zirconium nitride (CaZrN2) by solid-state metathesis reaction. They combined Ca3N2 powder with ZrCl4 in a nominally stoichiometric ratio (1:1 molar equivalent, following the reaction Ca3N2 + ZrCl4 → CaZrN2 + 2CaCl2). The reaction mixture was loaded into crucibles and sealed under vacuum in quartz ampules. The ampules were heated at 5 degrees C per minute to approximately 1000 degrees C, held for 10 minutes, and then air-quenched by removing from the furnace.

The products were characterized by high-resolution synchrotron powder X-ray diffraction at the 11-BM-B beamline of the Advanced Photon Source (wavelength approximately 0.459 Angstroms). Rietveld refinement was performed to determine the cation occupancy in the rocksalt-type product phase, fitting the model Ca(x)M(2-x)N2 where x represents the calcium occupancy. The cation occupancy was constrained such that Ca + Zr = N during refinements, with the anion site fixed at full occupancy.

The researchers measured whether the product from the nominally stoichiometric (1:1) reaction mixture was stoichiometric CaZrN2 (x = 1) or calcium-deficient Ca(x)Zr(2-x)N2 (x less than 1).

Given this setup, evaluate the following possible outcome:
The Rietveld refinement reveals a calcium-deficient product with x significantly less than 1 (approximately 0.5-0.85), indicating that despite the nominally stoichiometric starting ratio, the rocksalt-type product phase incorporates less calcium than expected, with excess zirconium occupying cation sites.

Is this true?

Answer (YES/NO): YES